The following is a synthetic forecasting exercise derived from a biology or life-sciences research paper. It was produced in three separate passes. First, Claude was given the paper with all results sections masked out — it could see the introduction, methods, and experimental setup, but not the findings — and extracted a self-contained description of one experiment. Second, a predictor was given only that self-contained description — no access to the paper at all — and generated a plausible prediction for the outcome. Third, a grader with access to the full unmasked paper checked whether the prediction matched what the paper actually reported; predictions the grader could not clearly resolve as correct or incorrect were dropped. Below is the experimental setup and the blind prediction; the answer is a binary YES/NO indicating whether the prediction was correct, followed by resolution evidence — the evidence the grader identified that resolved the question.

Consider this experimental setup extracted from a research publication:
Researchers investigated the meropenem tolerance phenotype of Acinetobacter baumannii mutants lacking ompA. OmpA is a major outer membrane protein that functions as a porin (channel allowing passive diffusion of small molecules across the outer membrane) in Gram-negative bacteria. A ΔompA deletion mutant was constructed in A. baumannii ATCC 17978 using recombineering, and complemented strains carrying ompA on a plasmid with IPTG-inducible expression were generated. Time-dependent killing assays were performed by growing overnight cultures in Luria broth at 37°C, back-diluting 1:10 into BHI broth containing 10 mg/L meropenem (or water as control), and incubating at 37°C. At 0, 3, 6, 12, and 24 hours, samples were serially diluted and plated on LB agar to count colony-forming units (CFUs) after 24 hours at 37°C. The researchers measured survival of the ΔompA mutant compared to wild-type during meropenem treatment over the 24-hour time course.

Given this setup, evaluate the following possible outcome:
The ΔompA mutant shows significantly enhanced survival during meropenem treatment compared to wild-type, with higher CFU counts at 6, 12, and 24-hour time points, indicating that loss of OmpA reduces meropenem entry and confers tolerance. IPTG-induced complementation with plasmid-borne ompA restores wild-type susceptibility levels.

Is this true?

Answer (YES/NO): NO